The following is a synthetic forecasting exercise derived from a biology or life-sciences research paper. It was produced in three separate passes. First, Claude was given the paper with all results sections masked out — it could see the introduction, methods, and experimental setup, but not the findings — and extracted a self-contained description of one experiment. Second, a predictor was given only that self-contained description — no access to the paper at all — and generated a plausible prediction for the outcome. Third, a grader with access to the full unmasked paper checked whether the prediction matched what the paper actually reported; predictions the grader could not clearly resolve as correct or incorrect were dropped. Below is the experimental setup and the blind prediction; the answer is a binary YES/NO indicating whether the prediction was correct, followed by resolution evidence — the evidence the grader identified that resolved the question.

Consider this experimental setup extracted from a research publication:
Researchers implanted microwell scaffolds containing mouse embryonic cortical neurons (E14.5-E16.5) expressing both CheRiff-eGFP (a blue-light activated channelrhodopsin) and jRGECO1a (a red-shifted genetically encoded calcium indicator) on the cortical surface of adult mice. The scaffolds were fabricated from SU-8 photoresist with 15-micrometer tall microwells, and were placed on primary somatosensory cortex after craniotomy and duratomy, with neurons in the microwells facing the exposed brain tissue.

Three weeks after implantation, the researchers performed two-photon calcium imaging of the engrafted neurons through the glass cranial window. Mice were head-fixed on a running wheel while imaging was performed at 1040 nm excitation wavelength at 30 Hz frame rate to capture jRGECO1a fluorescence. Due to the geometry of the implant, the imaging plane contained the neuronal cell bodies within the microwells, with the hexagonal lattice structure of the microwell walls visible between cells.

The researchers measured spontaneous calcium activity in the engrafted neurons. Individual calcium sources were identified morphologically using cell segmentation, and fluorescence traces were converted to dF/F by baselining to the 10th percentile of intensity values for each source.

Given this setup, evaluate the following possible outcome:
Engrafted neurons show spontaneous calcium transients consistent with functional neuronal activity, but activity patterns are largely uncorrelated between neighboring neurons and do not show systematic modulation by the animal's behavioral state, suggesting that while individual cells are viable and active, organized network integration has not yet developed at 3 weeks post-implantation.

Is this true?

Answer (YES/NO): NO